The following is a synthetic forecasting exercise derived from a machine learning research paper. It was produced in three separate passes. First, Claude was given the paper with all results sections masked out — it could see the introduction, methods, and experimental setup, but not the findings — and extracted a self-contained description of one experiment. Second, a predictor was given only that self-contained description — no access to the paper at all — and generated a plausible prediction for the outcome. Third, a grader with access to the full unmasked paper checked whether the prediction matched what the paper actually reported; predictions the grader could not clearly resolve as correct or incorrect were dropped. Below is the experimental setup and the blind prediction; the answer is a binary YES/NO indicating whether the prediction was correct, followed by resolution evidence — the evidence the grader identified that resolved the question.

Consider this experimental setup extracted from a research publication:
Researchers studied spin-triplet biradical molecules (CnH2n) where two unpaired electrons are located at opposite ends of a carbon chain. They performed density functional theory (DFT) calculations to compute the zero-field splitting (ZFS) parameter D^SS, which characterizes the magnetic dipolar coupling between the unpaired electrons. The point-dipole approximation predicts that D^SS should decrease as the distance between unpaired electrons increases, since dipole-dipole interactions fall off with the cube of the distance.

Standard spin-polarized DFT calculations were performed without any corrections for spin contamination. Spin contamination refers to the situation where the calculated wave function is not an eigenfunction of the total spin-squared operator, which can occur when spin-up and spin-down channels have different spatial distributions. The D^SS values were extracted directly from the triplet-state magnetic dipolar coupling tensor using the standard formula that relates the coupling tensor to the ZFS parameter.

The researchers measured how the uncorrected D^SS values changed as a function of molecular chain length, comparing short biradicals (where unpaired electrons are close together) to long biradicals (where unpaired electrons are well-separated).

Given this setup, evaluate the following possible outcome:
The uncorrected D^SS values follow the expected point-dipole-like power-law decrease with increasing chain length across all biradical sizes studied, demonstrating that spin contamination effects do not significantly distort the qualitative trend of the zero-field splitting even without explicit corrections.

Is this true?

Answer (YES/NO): NO